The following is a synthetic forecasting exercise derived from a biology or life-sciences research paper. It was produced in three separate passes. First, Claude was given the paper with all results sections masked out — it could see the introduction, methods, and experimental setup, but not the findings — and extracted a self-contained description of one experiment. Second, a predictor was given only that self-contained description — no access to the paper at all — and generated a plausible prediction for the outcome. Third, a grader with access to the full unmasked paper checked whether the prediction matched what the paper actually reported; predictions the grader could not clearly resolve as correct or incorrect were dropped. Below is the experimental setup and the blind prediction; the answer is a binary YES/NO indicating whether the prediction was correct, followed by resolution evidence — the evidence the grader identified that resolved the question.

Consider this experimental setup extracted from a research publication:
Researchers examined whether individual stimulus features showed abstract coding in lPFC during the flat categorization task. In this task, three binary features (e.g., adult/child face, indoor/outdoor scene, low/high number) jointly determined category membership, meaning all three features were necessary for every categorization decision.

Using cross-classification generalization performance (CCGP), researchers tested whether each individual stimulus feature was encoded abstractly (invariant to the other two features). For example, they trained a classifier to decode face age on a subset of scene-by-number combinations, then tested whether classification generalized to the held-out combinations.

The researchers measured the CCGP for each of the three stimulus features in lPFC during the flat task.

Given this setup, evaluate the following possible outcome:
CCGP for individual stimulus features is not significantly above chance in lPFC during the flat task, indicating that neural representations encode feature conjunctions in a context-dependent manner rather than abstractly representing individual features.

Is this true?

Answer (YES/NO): NO